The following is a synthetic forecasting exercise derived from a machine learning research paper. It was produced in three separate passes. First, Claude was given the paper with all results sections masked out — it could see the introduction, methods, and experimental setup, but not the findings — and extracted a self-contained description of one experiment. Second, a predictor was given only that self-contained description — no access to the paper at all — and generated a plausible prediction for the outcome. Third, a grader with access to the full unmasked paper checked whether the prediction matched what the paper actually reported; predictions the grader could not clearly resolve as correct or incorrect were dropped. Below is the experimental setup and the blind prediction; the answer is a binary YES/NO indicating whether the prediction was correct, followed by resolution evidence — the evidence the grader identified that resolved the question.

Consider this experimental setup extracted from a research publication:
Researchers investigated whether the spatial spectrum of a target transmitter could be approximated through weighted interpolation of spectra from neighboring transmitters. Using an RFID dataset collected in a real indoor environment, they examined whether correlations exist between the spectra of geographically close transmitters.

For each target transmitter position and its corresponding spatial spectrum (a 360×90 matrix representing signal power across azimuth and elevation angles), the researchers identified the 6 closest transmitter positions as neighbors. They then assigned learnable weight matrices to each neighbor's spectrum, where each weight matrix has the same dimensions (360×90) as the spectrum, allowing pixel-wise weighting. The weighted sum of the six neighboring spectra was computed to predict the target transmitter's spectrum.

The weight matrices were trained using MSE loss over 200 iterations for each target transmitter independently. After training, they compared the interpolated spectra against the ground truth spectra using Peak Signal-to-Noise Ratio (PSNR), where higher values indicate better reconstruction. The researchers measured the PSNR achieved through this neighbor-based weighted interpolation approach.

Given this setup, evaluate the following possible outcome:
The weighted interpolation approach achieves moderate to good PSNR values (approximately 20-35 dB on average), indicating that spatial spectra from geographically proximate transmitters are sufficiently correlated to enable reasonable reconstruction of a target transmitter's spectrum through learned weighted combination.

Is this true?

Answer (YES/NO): YES